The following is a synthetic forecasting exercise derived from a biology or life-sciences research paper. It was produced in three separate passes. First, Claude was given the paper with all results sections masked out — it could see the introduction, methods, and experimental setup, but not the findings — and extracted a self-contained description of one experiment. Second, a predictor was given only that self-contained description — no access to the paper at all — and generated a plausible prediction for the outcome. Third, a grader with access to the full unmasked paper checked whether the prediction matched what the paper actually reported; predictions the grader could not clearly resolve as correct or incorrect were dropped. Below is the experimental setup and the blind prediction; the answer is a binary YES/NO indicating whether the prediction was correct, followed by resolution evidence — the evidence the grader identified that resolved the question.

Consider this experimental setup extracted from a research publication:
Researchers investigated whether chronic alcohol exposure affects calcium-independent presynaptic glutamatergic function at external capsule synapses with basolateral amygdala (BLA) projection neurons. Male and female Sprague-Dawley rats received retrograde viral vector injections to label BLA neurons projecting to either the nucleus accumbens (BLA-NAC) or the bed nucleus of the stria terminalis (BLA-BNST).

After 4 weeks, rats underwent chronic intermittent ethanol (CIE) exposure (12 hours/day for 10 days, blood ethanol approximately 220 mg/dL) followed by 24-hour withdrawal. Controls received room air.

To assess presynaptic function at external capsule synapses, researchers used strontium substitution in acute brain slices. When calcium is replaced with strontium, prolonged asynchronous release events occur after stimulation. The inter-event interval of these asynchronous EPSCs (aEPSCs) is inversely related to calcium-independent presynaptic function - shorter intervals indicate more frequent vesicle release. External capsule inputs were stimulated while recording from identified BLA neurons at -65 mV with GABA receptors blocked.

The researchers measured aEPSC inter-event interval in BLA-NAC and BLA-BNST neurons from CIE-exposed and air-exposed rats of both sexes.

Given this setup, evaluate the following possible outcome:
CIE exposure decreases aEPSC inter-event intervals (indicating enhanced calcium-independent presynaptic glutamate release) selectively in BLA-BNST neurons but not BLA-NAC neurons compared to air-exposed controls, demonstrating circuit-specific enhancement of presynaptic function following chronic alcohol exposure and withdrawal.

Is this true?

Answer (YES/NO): NO